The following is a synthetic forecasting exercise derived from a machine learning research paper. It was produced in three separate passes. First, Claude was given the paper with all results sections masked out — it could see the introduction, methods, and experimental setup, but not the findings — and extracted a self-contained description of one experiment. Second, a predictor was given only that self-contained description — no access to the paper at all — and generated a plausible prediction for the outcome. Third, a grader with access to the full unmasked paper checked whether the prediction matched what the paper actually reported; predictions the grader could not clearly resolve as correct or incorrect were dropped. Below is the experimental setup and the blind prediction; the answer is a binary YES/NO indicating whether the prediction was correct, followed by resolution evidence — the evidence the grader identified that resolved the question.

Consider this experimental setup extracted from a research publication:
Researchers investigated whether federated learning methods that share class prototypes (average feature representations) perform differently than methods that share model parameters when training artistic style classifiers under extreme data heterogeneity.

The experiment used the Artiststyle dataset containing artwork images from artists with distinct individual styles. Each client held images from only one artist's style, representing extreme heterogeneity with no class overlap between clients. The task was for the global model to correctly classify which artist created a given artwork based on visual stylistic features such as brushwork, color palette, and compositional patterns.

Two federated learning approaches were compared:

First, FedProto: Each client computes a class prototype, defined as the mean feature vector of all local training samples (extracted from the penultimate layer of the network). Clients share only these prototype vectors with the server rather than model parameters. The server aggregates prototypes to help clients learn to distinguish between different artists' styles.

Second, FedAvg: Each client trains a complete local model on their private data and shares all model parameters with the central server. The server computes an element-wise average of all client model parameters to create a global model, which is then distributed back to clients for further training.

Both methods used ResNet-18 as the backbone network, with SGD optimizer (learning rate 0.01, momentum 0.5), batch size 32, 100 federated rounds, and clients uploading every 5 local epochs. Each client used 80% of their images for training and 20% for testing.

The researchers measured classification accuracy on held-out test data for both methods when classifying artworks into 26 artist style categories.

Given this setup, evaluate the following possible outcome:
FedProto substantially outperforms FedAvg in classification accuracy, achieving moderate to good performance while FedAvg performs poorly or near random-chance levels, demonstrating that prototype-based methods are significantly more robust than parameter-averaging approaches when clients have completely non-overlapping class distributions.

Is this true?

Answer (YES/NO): NO